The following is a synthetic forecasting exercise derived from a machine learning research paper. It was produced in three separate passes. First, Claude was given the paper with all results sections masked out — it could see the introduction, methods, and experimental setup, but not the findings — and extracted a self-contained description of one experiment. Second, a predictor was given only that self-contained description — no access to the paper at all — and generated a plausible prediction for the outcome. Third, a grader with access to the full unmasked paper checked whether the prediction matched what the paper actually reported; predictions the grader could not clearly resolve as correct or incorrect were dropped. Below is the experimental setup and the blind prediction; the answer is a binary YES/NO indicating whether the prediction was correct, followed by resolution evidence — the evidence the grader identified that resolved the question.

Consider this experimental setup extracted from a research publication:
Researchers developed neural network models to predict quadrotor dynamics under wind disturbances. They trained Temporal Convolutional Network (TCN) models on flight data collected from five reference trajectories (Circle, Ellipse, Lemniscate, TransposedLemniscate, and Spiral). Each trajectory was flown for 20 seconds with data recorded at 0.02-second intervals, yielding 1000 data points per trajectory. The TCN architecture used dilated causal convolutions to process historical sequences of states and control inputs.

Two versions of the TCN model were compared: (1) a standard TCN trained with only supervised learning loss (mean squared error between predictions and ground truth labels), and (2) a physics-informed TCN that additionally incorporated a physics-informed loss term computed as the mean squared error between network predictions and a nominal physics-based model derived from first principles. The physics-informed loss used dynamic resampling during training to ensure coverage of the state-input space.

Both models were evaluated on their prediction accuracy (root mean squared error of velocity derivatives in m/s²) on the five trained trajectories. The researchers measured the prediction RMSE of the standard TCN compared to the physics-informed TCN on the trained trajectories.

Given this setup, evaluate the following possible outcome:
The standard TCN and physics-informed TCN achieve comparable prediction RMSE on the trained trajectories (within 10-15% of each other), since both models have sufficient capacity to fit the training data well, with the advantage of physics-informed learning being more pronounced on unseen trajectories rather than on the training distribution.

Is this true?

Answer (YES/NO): NO